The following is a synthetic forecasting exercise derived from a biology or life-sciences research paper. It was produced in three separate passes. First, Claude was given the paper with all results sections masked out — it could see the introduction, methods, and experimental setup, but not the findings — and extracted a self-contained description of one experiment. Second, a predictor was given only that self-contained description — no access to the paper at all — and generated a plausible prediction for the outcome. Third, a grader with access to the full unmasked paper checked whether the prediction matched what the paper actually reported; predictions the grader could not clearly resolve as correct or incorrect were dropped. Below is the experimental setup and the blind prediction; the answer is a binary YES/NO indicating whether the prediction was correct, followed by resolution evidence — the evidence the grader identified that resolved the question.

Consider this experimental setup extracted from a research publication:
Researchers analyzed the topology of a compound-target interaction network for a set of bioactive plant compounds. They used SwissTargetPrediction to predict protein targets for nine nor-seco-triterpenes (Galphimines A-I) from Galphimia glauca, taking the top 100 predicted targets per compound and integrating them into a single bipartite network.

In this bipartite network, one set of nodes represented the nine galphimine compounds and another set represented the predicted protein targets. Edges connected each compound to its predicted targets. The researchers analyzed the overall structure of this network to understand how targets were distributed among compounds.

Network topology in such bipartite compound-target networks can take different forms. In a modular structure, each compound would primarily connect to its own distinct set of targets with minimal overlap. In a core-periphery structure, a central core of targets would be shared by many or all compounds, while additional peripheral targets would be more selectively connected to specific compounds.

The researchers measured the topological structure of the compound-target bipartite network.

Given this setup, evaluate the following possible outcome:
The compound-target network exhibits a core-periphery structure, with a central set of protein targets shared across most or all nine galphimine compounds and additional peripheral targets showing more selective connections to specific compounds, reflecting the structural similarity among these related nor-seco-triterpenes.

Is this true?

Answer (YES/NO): YES